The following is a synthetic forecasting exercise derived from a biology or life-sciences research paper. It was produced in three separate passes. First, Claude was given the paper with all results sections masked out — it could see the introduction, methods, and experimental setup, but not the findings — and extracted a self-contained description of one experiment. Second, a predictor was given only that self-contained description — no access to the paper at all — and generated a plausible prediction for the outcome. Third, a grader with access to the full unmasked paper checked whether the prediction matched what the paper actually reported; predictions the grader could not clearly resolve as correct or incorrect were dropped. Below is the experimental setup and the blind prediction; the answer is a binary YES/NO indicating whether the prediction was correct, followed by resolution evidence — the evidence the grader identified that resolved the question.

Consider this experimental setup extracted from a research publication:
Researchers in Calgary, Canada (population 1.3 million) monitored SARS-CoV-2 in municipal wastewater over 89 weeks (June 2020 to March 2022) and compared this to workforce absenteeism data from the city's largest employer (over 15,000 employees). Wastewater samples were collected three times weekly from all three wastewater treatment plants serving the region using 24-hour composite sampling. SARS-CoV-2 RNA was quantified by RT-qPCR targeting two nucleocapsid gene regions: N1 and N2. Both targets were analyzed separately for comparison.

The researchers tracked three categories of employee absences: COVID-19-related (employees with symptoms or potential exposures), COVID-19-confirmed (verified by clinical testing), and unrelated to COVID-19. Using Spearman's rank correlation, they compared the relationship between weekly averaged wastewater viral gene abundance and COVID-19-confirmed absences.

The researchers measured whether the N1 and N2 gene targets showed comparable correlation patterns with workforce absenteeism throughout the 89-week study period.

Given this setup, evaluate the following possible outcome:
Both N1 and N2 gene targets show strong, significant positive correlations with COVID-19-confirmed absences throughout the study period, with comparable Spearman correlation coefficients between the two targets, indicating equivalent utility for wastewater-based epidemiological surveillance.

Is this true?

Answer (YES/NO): YES